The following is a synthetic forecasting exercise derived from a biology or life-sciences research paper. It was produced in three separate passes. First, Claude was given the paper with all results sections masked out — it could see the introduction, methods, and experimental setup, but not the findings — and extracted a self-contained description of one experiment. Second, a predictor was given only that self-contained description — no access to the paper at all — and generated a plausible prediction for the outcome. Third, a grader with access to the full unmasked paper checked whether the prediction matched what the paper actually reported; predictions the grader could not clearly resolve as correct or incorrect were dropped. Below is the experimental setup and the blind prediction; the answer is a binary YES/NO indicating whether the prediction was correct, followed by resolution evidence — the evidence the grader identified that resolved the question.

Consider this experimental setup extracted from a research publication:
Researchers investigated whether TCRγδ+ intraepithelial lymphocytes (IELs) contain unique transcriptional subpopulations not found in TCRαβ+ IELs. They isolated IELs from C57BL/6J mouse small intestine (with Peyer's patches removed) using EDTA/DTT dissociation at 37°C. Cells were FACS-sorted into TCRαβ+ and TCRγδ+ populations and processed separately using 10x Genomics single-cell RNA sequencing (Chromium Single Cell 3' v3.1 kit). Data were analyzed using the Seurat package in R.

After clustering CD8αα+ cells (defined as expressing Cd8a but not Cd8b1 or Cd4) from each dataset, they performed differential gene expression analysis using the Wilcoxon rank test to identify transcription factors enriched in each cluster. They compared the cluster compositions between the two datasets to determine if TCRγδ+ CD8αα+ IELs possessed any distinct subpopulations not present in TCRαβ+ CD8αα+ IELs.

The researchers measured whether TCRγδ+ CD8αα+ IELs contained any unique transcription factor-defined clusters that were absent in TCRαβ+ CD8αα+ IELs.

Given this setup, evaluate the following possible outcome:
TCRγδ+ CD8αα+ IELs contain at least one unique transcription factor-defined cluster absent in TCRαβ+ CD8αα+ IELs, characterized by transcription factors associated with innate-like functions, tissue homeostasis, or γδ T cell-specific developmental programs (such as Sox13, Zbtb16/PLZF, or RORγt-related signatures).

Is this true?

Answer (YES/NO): NO